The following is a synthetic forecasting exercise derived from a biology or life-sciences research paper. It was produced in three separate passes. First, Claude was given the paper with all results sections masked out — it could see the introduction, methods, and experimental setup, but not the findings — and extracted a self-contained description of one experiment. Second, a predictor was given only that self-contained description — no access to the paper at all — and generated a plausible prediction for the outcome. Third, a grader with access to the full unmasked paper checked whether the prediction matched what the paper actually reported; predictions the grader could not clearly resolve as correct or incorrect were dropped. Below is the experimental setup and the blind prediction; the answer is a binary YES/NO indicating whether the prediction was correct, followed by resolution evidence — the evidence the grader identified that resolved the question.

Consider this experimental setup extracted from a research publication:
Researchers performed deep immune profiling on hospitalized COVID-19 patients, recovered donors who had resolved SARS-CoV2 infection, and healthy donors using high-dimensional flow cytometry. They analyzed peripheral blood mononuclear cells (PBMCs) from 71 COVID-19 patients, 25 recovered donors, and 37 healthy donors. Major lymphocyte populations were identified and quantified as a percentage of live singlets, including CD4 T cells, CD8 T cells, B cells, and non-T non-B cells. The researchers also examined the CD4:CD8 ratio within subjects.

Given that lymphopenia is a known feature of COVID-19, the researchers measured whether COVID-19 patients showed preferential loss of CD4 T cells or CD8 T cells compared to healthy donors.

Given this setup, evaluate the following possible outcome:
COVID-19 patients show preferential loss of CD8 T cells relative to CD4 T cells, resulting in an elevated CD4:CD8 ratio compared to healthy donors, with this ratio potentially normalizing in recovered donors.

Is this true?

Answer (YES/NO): YES